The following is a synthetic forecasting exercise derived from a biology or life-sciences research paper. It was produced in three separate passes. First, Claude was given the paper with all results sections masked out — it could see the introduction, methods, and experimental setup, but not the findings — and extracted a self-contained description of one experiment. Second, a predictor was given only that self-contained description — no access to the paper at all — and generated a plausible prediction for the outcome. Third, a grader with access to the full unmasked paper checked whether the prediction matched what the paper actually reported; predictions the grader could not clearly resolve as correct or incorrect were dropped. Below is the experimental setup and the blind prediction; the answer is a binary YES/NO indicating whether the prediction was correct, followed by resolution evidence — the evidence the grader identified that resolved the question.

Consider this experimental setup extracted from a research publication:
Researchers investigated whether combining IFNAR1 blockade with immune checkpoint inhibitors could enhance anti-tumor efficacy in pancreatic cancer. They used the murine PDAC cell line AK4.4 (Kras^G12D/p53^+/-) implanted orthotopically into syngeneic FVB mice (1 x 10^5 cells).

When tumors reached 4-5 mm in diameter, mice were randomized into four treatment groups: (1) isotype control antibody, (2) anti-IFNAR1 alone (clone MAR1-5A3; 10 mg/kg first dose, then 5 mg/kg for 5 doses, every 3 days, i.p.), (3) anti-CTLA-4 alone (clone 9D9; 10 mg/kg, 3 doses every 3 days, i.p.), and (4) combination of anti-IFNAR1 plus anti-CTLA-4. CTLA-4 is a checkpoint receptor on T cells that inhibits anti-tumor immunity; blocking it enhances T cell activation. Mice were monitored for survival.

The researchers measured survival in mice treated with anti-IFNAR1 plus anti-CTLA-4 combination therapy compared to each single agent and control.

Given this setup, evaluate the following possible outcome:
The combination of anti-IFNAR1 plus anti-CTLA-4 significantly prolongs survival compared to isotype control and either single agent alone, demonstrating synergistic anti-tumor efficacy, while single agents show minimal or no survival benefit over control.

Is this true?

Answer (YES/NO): NO